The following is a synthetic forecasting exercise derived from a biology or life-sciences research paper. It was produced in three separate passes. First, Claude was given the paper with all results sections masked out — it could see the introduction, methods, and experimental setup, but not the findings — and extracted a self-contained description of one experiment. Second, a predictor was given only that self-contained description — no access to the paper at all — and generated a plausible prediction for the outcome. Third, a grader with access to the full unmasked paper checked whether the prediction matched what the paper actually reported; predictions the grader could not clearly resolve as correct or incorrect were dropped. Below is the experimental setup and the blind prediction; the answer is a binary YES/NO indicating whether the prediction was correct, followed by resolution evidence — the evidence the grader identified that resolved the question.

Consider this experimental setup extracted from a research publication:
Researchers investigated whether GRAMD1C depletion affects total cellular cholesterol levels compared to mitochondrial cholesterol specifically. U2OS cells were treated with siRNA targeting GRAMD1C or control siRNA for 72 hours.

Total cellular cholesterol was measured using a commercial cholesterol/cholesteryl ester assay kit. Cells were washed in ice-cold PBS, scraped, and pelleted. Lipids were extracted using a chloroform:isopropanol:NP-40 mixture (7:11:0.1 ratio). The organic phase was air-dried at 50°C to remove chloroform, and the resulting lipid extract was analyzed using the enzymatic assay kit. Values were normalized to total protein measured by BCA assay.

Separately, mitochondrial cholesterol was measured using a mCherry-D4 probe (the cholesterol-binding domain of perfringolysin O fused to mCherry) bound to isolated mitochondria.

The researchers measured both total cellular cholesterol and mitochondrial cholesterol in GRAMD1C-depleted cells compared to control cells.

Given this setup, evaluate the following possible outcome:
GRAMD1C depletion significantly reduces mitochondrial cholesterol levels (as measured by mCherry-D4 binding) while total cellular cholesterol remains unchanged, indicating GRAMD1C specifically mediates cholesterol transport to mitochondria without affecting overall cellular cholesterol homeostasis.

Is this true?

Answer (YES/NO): NO